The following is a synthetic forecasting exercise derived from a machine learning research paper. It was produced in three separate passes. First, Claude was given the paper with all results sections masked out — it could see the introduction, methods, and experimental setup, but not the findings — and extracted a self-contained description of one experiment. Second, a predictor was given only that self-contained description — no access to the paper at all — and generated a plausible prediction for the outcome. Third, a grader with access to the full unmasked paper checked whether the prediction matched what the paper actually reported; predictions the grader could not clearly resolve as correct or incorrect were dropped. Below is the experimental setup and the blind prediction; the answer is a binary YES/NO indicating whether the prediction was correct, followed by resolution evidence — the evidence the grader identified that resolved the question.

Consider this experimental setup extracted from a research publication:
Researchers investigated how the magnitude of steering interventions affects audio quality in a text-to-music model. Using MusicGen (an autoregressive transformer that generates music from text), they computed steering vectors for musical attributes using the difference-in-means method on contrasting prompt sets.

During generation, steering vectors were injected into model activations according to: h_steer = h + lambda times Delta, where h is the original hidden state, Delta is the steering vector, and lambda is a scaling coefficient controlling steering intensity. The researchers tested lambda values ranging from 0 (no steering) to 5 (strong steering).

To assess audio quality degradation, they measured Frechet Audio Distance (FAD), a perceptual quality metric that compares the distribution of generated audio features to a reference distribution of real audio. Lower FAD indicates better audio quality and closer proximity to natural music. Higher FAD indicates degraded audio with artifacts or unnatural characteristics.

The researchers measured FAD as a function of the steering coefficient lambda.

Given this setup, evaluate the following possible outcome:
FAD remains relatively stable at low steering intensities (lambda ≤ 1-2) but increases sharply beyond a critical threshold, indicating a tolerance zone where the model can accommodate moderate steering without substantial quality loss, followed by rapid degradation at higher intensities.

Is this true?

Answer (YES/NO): YES